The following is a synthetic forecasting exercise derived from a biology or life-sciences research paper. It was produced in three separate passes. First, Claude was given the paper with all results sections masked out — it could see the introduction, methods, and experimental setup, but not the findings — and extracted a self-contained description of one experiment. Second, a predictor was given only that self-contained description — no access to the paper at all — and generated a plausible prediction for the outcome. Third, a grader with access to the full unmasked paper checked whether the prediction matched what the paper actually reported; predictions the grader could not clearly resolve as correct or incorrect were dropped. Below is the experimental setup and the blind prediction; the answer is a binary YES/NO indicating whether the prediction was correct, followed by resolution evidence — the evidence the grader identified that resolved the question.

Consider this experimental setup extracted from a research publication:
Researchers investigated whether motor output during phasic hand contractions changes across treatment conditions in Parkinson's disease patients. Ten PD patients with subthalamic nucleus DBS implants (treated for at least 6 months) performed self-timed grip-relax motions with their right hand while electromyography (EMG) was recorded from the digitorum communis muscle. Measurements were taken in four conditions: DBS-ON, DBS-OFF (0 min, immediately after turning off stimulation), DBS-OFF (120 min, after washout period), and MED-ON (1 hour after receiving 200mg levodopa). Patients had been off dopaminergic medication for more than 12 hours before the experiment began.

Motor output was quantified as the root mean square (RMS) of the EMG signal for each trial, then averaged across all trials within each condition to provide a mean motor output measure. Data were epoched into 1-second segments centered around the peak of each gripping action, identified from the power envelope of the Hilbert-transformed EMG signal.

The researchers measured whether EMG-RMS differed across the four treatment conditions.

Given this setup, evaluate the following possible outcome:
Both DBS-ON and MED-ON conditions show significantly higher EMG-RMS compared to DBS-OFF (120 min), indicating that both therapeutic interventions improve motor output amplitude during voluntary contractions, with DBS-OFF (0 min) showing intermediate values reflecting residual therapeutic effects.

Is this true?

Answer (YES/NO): NO